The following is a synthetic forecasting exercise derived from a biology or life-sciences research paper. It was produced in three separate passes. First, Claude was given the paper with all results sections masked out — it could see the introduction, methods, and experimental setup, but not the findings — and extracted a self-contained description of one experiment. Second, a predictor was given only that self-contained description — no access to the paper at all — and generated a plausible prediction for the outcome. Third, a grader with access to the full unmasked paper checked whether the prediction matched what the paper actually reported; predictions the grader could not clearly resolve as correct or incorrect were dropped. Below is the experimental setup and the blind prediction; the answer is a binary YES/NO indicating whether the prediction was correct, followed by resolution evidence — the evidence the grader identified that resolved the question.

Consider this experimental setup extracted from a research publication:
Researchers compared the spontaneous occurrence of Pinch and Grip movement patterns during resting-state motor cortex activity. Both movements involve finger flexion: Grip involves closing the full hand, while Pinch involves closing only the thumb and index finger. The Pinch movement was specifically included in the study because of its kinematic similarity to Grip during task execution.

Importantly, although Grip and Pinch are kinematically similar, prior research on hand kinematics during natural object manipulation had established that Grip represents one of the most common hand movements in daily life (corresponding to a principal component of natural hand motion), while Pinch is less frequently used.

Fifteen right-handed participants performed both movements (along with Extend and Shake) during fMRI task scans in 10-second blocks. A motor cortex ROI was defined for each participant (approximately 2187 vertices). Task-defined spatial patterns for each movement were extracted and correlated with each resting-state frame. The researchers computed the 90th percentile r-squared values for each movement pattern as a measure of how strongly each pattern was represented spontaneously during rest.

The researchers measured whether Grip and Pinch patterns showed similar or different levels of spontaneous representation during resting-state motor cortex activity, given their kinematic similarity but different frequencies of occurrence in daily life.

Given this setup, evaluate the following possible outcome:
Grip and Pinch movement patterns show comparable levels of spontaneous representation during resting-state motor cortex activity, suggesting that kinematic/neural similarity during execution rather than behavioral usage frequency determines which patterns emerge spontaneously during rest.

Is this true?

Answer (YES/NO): NO